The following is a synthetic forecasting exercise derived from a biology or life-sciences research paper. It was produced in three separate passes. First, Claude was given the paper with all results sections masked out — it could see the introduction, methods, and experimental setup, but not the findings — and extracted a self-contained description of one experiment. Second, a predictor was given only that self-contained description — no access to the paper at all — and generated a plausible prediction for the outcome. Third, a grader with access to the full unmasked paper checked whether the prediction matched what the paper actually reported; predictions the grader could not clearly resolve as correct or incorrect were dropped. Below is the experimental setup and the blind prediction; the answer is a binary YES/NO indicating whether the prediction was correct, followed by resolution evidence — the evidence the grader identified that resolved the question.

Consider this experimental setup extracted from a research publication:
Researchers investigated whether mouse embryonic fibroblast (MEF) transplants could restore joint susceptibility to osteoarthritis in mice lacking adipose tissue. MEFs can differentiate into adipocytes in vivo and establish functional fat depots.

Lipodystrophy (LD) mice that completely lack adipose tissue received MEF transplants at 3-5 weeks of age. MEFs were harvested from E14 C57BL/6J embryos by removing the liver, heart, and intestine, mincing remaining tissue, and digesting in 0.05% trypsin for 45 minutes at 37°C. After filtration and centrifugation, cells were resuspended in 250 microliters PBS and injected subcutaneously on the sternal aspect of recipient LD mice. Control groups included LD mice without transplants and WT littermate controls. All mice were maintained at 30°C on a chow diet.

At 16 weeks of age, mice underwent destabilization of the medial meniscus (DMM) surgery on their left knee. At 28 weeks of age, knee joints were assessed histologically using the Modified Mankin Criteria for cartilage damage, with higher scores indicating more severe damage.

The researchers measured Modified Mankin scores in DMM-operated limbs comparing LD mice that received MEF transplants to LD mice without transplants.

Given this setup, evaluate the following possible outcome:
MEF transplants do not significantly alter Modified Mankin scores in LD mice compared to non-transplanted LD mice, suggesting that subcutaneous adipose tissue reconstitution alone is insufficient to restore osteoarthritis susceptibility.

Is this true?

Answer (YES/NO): NO